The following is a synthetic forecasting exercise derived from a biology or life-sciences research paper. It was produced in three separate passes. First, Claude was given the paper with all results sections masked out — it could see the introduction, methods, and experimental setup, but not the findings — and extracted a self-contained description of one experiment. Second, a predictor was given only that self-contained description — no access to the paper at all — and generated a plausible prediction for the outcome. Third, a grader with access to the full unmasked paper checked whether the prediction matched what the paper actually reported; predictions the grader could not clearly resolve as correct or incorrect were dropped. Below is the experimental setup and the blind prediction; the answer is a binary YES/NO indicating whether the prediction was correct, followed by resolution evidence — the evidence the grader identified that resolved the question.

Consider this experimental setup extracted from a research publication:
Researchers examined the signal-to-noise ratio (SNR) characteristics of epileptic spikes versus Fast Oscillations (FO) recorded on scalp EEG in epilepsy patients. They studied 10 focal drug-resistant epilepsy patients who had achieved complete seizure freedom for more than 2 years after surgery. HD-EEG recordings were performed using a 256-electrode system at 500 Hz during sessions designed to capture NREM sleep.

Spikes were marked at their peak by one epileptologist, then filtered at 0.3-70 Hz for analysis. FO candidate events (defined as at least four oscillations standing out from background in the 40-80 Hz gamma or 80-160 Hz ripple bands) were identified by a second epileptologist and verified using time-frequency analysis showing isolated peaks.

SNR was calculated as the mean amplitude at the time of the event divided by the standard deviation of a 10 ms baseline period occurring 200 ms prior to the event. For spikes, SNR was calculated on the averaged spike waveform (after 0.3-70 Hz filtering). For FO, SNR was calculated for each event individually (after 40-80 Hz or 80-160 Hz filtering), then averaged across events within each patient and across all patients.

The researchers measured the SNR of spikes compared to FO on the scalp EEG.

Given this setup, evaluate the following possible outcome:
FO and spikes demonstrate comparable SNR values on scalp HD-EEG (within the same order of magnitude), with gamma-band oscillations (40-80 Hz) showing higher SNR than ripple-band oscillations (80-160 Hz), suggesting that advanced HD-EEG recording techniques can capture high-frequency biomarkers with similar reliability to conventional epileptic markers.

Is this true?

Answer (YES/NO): NO